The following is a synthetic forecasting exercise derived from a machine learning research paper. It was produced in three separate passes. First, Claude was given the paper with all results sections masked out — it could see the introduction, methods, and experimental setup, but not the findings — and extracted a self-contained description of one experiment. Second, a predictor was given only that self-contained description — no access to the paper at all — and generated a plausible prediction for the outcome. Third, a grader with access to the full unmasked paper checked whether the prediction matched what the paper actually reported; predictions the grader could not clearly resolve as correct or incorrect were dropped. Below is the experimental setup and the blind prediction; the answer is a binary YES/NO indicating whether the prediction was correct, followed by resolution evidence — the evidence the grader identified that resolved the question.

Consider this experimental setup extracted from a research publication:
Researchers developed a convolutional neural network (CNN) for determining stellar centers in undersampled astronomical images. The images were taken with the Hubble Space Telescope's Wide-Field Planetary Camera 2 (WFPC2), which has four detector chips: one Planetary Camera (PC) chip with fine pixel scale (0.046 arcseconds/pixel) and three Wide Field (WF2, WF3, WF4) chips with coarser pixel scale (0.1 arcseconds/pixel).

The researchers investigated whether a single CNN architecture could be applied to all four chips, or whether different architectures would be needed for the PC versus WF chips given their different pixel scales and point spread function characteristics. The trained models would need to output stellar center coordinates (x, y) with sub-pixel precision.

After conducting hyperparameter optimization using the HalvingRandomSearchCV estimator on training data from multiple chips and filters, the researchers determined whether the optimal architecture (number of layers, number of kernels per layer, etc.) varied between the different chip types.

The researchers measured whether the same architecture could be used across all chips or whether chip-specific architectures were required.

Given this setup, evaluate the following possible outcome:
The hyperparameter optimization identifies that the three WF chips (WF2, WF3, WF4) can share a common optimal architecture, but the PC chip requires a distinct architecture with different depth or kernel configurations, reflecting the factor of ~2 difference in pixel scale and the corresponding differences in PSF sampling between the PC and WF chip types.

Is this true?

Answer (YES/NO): NO